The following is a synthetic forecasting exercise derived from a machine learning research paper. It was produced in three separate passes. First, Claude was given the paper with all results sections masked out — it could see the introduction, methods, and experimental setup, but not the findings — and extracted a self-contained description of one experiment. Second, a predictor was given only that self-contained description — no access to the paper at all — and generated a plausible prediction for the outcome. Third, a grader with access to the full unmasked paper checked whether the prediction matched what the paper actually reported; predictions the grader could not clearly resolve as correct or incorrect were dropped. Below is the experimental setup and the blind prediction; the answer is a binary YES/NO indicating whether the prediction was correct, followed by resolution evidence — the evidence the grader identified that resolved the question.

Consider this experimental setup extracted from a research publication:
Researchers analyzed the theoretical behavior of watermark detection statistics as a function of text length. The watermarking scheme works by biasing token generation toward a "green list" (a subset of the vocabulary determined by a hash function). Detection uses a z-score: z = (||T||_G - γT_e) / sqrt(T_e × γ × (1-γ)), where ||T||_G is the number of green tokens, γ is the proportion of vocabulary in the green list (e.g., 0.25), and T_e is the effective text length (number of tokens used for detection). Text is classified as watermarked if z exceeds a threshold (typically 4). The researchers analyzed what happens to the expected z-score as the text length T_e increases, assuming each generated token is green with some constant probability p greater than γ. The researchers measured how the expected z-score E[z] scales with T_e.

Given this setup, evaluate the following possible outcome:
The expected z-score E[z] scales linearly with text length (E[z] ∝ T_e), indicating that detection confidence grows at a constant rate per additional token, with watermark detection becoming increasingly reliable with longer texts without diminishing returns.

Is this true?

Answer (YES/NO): NO